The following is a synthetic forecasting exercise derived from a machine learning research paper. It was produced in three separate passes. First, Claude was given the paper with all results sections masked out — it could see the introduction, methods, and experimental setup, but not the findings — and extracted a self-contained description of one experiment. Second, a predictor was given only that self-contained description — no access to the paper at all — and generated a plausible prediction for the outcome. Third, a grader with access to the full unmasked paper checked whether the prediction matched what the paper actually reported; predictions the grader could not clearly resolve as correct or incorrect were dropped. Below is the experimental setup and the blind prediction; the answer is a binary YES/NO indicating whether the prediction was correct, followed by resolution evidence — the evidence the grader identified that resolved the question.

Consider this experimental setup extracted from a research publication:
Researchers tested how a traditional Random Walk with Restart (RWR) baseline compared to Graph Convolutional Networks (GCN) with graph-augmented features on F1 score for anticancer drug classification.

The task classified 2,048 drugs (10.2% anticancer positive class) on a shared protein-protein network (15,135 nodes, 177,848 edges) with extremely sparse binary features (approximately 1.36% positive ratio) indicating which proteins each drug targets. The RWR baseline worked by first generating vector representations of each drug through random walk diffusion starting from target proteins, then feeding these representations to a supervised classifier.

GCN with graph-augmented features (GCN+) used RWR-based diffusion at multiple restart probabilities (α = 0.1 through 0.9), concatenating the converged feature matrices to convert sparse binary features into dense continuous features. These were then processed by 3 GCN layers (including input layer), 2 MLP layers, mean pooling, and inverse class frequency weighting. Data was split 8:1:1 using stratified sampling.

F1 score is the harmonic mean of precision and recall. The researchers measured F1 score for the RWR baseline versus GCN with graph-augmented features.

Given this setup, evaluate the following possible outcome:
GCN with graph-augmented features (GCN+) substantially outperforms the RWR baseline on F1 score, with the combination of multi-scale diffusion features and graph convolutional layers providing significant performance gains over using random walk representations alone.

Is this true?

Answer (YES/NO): NO